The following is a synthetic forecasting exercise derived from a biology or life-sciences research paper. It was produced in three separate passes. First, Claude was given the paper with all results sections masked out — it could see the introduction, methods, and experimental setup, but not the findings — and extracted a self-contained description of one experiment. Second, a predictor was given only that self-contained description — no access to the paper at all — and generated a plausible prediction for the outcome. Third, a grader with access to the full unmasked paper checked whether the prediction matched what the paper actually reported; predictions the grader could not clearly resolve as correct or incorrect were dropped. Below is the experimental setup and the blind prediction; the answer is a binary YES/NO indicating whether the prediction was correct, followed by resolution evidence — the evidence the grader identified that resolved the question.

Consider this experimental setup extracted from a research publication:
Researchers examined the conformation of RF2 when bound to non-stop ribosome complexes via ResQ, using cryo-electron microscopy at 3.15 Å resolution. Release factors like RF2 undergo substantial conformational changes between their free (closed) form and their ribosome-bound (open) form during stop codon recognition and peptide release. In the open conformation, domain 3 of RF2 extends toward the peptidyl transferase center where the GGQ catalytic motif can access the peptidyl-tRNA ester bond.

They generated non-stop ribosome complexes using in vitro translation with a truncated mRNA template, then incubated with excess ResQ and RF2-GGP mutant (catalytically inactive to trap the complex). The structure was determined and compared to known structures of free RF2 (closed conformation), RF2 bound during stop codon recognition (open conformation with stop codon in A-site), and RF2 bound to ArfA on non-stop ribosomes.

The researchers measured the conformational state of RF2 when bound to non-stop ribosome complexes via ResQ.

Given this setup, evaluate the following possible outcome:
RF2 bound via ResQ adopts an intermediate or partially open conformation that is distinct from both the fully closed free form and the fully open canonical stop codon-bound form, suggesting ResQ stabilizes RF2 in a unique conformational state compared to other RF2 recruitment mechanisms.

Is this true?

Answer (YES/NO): NO